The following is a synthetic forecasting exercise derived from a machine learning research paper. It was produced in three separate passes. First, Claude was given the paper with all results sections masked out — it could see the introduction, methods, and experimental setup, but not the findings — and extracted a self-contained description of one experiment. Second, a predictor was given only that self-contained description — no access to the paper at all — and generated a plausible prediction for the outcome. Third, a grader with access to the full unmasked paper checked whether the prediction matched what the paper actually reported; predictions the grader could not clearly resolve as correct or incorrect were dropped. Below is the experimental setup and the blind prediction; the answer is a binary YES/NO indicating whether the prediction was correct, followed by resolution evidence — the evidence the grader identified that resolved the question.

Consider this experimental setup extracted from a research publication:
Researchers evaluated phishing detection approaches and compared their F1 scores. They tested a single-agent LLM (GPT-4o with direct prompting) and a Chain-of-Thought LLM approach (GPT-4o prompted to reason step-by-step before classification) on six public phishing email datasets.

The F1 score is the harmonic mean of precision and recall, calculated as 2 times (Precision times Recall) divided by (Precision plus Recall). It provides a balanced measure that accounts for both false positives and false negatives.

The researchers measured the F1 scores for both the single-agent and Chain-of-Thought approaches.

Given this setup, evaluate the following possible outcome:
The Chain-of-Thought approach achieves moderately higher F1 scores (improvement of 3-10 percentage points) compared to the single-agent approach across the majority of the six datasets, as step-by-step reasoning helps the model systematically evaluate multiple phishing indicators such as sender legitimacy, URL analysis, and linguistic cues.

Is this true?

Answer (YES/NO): NO